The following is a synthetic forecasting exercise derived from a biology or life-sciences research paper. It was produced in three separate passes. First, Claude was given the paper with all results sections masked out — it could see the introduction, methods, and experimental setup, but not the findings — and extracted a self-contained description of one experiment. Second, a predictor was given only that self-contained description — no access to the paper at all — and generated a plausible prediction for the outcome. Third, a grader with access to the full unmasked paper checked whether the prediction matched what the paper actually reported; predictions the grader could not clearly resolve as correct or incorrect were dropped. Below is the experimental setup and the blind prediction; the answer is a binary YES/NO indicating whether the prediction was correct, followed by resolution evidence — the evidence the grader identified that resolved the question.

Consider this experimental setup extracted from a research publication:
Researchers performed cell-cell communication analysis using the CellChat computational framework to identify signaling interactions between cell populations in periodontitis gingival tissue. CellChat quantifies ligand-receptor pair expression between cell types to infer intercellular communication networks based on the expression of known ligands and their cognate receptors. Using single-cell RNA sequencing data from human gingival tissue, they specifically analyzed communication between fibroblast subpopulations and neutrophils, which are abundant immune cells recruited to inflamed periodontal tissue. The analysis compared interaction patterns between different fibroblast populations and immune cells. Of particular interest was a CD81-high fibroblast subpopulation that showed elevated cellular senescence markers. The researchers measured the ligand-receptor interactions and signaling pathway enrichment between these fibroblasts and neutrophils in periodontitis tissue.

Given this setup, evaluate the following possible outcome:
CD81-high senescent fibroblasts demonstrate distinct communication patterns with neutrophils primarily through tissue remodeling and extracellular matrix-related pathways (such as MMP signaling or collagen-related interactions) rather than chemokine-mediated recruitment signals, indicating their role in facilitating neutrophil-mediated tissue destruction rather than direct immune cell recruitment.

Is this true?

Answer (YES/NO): NO